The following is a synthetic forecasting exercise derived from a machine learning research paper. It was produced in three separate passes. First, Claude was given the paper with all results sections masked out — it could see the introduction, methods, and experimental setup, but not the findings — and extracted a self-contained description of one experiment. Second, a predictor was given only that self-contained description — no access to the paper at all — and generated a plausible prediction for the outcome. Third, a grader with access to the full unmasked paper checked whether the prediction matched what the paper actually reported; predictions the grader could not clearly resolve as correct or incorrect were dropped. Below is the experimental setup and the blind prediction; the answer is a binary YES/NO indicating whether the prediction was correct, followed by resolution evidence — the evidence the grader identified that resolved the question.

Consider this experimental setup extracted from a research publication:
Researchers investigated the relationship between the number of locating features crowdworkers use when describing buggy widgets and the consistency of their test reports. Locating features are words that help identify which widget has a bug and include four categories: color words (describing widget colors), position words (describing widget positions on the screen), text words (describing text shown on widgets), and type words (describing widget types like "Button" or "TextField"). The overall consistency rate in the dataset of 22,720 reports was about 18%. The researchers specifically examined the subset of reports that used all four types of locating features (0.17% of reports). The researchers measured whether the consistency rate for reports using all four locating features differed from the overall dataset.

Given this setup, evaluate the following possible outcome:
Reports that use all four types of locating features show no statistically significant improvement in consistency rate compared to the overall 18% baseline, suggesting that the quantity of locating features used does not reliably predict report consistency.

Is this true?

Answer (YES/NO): NO